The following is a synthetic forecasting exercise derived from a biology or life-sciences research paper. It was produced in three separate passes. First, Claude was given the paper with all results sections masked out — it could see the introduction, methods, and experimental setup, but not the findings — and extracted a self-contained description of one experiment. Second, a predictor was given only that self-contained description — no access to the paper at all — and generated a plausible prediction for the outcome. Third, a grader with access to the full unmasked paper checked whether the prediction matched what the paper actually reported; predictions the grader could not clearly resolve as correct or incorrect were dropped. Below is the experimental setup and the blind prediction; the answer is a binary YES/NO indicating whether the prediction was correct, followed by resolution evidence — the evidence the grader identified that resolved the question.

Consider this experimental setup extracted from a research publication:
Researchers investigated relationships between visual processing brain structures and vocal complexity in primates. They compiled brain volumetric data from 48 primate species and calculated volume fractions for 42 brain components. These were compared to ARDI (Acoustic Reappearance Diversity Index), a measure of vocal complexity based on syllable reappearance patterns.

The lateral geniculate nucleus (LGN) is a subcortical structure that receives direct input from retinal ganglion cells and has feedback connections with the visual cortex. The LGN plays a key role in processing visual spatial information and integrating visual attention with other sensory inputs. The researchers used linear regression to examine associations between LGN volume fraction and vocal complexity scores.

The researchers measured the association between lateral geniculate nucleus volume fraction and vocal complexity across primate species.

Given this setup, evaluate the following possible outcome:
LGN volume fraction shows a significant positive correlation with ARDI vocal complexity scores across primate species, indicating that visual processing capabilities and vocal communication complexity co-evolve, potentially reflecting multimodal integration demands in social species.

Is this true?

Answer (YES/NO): YES